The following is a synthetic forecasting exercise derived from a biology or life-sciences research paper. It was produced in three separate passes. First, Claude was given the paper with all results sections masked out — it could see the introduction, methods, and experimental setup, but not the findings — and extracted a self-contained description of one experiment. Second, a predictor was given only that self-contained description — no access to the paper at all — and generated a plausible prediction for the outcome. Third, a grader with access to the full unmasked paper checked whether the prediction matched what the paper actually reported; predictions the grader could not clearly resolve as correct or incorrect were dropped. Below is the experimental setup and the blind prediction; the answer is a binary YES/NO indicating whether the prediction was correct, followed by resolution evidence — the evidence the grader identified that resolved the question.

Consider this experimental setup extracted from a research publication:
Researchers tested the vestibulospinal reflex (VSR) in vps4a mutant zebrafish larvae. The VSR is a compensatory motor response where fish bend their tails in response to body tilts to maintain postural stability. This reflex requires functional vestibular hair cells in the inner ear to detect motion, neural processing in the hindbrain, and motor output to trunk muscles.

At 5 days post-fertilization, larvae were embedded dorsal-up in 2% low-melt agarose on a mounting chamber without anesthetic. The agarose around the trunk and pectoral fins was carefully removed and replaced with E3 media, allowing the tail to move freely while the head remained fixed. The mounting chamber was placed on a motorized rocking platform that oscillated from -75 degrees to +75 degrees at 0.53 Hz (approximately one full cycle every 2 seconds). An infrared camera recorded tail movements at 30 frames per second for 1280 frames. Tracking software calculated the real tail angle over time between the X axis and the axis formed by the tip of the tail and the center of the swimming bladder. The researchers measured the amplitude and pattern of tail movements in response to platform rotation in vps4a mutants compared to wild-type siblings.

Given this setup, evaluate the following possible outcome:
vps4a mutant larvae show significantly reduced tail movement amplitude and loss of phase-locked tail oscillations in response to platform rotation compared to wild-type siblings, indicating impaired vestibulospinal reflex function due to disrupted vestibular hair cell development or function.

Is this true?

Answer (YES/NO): NO